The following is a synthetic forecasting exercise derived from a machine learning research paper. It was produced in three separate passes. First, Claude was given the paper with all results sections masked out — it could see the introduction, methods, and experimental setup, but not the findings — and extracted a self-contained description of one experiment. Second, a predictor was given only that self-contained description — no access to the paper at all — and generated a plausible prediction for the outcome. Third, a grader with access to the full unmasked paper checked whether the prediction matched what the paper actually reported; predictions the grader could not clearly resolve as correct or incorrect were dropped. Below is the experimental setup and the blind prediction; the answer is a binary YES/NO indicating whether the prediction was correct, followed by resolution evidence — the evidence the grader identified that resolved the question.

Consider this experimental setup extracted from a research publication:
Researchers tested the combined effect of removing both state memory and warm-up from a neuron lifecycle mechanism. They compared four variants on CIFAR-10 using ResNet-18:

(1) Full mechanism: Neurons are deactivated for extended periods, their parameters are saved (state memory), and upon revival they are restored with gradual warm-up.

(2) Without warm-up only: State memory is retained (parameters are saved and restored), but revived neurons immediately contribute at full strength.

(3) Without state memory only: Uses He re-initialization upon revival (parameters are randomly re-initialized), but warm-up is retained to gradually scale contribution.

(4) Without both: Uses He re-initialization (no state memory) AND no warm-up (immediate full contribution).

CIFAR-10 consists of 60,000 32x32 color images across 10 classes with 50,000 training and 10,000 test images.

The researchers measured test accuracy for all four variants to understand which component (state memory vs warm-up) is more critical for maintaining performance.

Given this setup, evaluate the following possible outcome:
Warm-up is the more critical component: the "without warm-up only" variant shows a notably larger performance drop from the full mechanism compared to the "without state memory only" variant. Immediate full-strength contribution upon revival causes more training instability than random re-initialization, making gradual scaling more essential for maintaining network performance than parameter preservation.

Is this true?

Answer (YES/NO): NO